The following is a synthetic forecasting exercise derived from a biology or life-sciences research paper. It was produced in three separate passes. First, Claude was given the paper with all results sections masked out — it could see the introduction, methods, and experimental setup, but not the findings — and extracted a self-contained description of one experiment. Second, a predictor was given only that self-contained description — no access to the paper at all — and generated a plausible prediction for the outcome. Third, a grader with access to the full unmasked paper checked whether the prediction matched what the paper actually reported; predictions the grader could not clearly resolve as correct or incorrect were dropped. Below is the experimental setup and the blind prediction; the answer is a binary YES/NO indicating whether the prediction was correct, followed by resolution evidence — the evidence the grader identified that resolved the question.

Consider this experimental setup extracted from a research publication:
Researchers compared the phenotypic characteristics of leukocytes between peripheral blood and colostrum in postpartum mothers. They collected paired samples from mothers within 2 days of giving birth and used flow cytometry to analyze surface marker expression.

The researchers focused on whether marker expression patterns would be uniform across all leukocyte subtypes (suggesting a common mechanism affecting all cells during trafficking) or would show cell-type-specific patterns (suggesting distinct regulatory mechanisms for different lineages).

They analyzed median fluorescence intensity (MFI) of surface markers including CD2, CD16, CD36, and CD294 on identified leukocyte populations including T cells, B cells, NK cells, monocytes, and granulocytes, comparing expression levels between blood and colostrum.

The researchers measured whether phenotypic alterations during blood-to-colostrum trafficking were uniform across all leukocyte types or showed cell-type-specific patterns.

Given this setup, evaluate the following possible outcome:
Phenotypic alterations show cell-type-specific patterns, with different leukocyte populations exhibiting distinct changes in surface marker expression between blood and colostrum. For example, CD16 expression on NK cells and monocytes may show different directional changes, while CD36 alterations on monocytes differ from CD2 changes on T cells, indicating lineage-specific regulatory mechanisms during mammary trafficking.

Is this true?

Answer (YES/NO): YES